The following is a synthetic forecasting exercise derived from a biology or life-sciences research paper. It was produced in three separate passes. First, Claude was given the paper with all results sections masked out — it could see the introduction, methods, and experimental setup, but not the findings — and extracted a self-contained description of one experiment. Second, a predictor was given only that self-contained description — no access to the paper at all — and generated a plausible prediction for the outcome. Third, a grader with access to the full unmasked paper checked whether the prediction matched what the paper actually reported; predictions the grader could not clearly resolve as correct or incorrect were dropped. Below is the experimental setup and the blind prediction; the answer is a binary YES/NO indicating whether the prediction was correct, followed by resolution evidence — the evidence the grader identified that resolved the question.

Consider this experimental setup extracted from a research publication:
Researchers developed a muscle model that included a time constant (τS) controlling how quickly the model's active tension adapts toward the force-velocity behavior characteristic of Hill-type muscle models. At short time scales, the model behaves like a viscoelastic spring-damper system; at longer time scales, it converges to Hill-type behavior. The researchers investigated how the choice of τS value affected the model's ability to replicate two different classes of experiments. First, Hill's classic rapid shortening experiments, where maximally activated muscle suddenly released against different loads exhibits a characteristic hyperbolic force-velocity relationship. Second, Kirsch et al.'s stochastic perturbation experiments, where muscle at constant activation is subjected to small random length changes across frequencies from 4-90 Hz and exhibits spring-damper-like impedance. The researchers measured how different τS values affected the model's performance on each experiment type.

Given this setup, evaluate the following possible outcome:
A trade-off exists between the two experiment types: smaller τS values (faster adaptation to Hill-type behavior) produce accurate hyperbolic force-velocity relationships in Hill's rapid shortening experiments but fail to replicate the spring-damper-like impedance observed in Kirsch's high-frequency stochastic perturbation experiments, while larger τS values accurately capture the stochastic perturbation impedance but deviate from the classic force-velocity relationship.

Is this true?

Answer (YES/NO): NO